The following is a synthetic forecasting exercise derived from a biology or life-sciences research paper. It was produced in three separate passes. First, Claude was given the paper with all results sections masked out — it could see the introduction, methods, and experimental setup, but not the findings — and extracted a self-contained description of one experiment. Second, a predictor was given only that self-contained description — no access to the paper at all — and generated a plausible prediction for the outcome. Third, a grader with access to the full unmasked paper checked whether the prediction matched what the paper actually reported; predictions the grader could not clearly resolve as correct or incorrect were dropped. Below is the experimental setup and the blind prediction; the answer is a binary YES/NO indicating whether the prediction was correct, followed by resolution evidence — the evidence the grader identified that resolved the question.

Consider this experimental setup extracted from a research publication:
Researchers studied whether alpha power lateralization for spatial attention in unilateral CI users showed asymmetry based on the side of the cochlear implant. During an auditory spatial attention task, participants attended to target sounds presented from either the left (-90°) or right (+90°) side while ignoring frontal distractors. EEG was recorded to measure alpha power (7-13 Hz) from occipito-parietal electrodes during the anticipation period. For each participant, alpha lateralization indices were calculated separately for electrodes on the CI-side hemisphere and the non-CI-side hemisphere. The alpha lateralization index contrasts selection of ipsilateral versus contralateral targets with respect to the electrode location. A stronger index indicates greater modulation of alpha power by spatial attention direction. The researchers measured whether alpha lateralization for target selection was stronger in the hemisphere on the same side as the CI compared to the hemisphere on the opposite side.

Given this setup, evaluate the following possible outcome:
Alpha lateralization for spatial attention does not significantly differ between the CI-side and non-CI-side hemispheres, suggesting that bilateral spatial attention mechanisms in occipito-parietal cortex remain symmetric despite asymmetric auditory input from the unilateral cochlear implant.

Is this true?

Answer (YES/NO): NO